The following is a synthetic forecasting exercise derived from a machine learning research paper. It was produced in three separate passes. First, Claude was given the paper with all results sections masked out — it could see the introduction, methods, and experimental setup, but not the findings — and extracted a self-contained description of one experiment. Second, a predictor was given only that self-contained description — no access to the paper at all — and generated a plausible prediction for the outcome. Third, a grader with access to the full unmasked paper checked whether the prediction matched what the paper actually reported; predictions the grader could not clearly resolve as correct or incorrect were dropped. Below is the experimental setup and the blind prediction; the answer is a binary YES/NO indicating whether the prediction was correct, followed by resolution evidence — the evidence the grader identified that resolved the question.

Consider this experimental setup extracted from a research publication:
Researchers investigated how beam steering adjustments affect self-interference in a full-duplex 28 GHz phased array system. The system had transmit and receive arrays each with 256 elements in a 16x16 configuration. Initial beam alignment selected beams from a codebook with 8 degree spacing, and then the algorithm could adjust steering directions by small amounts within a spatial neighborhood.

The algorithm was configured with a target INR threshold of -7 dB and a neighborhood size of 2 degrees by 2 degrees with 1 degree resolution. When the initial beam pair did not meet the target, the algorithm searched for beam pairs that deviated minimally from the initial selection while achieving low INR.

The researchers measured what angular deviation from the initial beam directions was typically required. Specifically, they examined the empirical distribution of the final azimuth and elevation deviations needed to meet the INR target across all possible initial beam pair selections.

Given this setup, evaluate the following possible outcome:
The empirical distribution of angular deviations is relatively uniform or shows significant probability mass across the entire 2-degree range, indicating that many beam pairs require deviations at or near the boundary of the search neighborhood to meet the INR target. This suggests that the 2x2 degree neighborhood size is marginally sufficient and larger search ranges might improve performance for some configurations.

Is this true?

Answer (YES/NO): YES